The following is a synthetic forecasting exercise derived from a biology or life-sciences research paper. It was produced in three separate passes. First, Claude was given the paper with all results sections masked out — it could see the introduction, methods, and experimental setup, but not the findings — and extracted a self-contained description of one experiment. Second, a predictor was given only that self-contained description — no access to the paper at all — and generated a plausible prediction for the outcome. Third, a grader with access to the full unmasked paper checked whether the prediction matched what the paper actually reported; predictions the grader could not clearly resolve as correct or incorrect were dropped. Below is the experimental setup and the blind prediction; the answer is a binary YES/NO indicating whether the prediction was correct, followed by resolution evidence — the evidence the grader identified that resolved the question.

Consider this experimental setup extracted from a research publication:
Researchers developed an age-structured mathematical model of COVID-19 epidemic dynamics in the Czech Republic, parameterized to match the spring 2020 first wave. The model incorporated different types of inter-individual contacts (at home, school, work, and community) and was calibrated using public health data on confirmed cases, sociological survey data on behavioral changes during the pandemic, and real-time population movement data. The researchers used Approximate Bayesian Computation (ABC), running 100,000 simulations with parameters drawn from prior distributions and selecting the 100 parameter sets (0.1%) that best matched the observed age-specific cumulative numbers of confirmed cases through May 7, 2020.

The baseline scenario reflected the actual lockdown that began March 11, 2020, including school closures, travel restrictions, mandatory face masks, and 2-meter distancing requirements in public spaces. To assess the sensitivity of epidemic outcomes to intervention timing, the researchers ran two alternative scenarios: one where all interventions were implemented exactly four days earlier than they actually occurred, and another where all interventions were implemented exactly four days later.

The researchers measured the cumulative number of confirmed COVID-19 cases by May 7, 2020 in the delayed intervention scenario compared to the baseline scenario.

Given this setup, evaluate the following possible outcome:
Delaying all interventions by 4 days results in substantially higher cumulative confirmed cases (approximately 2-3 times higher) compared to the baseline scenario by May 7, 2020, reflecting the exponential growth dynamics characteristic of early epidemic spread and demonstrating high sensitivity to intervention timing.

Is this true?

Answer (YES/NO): YES